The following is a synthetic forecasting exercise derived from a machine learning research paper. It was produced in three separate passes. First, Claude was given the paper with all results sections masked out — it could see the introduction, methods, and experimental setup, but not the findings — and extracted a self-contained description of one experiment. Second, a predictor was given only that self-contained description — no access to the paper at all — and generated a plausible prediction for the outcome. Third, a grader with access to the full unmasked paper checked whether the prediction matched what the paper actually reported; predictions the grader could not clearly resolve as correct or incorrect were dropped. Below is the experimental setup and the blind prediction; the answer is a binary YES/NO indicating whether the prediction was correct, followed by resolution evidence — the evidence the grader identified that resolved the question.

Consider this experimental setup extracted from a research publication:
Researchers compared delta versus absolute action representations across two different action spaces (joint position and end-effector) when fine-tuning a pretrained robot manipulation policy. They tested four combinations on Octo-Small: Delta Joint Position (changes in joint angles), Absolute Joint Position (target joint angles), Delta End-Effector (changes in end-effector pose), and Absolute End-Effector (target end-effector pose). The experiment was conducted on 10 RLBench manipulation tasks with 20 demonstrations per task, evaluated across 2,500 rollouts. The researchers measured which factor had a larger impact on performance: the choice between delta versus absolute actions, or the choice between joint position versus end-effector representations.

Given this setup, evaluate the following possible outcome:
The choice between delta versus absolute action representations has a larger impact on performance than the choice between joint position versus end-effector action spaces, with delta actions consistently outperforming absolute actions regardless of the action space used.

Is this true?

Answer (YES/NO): NO